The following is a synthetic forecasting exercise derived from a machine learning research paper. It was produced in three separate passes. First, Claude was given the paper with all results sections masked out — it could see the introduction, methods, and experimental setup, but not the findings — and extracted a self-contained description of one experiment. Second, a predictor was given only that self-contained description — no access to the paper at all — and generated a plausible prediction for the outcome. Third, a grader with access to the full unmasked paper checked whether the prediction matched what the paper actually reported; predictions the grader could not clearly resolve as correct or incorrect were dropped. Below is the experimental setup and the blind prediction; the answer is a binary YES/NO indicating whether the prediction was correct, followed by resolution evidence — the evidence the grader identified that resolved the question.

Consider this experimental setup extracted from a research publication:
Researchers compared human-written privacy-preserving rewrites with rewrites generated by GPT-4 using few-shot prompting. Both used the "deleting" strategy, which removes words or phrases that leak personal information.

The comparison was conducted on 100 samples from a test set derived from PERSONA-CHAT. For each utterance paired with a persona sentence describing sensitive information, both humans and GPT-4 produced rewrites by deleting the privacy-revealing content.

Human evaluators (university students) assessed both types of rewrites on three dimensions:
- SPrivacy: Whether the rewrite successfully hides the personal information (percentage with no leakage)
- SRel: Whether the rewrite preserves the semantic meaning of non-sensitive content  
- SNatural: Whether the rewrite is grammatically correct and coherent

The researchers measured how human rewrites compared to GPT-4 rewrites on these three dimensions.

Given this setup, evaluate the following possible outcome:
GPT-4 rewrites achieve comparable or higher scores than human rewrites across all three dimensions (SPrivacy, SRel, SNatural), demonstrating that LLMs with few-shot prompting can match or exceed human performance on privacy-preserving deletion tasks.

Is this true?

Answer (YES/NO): NO